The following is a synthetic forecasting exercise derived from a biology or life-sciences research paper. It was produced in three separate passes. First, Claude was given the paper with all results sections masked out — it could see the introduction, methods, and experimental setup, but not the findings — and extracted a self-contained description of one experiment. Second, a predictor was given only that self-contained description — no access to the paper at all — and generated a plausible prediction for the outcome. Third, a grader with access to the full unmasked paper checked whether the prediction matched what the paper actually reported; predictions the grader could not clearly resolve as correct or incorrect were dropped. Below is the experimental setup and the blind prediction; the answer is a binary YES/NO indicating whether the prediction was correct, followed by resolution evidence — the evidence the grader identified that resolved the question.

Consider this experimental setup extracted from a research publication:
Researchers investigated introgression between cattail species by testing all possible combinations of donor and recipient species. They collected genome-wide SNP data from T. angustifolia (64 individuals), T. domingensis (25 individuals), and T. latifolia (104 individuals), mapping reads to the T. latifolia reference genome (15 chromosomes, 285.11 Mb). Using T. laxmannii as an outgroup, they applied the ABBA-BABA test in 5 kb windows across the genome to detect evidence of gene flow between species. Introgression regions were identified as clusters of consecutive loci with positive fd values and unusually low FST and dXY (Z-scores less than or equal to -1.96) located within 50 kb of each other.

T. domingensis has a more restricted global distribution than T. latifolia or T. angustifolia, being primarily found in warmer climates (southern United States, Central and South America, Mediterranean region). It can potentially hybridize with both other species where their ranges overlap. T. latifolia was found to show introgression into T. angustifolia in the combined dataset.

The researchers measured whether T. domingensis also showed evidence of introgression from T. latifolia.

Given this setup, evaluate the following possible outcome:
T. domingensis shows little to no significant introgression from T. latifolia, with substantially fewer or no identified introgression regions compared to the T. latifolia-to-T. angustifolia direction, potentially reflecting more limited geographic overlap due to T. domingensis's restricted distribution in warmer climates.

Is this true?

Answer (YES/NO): NO